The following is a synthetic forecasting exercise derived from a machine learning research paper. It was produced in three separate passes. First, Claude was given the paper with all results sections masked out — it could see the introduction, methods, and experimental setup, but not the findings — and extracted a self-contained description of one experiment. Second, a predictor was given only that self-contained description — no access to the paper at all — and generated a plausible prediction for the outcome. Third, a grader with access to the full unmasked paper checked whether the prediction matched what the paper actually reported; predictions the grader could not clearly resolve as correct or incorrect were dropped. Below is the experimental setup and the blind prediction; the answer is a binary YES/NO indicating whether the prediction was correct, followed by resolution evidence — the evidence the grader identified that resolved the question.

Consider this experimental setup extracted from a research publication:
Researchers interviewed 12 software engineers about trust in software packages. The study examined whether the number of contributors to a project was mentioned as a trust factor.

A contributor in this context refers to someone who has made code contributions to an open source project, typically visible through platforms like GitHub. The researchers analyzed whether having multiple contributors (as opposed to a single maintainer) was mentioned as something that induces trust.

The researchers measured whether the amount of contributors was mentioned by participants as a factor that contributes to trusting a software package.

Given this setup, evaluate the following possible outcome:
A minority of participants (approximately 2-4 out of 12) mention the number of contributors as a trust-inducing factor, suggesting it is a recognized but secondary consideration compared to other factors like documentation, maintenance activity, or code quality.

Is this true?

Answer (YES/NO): YES